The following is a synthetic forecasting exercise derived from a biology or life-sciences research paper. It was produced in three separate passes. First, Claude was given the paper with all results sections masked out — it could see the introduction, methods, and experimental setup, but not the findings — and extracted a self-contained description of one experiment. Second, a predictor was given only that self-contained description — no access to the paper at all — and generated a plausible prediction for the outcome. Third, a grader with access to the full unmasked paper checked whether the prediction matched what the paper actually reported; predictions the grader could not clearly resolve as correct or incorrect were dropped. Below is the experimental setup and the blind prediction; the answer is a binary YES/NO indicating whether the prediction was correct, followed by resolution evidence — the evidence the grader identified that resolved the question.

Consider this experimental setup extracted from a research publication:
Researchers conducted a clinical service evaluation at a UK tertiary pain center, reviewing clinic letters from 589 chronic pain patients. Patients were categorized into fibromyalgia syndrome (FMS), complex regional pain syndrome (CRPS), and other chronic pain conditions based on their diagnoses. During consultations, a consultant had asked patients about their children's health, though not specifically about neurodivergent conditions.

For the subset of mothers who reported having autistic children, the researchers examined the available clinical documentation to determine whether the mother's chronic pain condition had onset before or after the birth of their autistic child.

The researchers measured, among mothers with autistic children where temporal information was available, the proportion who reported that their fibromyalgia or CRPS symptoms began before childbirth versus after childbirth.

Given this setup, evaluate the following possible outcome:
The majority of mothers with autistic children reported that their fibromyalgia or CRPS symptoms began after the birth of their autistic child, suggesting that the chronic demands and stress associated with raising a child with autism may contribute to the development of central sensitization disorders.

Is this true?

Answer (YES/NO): NO